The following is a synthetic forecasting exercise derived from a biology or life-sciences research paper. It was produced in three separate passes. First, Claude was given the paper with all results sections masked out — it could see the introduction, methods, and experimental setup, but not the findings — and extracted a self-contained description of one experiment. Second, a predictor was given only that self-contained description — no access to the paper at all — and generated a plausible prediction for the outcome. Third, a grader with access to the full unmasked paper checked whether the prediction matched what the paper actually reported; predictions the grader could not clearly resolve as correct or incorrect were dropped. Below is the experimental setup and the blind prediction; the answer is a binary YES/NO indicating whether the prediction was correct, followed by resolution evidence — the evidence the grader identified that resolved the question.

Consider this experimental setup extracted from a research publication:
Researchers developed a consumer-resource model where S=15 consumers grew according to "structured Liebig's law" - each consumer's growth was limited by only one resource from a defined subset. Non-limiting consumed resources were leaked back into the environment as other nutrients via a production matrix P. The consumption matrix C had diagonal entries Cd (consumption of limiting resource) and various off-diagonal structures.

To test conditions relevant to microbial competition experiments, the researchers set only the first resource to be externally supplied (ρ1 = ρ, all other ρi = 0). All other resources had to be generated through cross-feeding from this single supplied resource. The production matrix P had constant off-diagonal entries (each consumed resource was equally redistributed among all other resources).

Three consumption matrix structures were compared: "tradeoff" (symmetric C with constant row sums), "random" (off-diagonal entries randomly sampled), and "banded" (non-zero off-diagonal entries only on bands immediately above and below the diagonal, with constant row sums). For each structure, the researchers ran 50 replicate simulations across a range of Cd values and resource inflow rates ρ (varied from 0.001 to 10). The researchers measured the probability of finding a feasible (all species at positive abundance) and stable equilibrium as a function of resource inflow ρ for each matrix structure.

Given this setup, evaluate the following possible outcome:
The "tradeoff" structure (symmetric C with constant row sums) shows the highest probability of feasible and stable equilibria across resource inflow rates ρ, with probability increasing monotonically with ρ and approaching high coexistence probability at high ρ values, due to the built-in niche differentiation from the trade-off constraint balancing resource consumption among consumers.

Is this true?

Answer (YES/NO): NO